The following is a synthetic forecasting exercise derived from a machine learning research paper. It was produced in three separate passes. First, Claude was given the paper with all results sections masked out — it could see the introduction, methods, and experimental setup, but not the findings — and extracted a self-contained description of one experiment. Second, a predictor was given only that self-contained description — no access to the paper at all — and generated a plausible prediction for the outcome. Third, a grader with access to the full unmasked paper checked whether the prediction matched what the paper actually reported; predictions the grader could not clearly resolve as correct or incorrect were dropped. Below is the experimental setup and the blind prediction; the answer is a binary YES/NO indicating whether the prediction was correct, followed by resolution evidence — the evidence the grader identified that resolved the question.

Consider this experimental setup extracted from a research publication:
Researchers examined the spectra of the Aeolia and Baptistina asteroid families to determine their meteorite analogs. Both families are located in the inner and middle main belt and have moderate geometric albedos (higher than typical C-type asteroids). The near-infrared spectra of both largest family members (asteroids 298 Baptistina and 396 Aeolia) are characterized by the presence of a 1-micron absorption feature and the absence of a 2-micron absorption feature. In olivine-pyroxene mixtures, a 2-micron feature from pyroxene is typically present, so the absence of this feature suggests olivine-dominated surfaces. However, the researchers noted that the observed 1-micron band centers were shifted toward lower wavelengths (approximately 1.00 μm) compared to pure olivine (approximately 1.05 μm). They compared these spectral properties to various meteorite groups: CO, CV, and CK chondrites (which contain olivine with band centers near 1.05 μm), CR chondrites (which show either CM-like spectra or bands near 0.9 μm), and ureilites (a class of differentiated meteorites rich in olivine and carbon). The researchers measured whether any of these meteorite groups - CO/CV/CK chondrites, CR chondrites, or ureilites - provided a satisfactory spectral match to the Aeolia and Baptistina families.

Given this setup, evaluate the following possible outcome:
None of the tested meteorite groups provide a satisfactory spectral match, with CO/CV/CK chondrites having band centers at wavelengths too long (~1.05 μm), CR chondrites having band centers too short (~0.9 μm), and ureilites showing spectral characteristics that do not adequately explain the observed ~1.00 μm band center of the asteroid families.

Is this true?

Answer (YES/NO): YES